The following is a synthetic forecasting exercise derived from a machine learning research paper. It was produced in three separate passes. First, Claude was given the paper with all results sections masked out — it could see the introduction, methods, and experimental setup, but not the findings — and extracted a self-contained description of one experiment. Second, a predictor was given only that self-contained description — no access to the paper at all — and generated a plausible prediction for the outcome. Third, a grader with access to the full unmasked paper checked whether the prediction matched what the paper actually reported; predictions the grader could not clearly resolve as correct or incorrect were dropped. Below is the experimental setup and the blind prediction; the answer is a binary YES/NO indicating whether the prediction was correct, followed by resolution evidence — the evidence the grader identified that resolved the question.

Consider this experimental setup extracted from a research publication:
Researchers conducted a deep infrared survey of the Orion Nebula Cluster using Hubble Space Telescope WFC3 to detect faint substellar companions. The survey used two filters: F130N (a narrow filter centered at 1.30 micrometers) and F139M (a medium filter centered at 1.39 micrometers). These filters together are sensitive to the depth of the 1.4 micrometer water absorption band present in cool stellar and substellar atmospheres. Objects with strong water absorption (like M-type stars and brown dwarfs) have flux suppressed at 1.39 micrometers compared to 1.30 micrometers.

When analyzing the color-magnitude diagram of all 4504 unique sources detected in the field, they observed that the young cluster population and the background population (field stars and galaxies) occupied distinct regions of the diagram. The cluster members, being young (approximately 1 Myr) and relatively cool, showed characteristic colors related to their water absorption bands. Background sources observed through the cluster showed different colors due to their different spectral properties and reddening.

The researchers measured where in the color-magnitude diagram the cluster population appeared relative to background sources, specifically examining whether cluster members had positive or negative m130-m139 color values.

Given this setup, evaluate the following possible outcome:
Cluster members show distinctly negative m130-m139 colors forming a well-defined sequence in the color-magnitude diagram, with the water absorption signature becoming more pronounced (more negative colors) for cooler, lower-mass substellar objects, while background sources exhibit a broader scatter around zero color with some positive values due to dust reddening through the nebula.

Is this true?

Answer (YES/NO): NO